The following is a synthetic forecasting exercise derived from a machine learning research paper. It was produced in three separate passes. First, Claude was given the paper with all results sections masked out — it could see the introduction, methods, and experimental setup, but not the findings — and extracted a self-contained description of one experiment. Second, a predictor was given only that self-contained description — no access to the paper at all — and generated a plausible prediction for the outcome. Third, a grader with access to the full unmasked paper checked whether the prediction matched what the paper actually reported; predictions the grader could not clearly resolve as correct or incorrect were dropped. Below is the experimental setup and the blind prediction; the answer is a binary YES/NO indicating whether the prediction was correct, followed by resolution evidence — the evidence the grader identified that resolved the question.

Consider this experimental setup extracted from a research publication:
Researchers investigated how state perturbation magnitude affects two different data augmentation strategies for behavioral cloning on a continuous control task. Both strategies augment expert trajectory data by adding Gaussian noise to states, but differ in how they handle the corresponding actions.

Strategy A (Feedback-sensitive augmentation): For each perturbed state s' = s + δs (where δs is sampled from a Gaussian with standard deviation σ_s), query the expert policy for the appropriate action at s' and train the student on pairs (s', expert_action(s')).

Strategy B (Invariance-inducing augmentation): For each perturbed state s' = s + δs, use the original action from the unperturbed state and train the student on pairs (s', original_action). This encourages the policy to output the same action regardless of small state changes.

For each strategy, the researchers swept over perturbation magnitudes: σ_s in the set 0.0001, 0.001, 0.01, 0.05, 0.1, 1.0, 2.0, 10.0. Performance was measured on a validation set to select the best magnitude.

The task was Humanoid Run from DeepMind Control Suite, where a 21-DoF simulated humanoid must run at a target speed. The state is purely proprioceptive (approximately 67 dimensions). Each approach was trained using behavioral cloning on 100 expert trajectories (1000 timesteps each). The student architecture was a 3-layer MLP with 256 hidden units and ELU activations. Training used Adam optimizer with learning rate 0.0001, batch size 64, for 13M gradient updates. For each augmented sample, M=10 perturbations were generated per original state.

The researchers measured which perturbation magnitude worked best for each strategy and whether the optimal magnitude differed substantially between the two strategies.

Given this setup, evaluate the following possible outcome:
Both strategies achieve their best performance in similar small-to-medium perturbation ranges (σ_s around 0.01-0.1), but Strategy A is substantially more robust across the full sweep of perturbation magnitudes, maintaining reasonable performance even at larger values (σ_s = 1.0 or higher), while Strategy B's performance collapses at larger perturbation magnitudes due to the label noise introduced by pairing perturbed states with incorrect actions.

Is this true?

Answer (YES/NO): NO